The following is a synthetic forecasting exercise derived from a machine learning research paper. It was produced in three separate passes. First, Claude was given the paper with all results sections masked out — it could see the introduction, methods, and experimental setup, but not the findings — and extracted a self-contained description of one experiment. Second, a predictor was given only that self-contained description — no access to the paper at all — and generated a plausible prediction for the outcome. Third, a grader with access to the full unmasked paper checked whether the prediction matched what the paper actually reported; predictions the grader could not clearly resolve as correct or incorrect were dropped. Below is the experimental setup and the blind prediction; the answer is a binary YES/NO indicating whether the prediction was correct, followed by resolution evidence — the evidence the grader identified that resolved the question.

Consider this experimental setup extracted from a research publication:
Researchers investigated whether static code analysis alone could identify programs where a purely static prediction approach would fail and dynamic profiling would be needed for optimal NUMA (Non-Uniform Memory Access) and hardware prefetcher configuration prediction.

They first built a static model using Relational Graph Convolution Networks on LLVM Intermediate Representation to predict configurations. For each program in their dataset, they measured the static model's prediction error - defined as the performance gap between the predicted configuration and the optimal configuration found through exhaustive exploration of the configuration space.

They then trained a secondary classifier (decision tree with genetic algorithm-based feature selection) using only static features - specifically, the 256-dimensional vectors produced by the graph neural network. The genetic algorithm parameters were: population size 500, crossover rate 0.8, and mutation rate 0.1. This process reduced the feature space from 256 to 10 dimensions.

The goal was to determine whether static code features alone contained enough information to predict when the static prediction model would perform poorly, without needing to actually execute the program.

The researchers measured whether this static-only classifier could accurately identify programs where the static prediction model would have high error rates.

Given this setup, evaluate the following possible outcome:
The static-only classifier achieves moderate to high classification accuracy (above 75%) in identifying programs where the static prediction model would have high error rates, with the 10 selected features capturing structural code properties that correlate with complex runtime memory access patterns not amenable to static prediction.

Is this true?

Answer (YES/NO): YES